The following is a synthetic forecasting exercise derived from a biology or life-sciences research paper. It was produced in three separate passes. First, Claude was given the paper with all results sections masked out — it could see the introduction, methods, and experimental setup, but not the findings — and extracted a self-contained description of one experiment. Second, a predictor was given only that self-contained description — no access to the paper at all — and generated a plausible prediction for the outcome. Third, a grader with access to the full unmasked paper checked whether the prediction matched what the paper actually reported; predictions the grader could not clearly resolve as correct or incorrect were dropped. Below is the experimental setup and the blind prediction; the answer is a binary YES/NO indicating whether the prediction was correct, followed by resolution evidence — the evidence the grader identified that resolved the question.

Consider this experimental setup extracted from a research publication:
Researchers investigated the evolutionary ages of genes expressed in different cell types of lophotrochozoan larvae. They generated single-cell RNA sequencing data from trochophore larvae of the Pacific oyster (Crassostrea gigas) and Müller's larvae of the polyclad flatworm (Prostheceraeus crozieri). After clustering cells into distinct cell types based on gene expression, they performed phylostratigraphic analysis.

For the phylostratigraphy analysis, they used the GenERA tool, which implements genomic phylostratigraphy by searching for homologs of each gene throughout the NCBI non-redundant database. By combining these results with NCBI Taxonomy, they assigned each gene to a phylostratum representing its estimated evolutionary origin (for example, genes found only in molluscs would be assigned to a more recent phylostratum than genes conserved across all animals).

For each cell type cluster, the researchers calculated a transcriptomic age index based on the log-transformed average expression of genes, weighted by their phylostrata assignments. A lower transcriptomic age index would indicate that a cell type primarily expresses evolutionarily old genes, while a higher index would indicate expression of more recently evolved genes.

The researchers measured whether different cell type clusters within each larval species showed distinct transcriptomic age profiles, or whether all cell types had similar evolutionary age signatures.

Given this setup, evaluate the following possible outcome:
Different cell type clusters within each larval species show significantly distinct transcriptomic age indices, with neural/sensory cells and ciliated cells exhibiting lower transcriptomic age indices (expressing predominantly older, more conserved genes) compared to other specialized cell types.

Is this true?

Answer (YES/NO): NO